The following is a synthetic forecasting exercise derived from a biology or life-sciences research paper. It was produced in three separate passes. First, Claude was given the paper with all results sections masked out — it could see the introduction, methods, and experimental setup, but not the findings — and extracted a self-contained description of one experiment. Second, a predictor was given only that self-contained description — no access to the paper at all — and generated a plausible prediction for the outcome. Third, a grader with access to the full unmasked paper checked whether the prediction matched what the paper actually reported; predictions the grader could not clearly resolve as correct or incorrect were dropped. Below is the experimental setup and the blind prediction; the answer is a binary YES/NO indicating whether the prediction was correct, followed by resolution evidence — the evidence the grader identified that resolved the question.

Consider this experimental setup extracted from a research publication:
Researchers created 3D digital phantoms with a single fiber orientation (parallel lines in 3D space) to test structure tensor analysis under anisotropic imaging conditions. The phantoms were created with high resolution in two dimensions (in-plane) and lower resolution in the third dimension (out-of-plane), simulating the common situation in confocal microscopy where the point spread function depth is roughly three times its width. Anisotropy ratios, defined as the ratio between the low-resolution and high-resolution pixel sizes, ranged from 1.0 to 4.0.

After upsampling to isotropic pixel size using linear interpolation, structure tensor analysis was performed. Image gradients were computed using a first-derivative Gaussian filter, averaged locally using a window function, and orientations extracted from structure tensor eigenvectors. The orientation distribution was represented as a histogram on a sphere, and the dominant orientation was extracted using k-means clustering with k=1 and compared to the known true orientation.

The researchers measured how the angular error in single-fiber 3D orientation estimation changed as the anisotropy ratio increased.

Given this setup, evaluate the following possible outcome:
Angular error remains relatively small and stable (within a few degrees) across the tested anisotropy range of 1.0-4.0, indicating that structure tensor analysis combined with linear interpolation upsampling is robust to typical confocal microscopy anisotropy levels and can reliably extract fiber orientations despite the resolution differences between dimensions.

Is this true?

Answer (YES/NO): YES